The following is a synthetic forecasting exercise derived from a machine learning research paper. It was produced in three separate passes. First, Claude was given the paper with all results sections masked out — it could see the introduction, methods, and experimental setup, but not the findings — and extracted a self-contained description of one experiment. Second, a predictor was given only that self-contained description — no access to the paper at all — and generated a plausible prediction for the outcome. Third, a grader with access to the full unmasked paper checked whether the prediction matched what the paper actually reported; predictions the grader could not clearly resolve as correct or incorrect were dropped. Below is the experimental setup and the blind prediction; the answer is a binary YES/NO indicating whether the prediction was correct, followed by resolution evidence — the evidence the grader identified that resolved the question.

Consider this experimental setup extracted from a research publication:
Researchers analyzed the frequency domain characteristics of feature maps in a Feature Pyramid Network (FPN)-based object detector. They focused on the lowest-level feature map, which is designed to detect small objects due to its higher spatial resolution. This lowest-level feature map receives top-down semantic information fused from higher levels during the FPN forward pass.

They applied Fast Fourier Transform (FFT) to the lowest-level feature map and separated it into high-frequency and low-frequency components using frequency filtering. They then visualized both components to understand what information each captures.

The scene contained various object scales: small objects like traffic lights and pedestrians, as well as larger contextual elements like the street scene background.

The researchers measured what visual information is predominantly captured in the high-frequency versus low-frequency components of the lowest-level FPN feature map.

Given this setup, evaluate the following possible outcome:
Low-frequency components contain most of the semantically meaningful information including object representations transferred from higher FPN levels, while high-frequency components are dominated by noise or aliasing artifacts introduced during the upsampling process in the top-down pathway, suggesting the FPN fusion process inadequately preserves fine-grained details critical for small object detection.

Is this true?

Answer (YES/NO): NO